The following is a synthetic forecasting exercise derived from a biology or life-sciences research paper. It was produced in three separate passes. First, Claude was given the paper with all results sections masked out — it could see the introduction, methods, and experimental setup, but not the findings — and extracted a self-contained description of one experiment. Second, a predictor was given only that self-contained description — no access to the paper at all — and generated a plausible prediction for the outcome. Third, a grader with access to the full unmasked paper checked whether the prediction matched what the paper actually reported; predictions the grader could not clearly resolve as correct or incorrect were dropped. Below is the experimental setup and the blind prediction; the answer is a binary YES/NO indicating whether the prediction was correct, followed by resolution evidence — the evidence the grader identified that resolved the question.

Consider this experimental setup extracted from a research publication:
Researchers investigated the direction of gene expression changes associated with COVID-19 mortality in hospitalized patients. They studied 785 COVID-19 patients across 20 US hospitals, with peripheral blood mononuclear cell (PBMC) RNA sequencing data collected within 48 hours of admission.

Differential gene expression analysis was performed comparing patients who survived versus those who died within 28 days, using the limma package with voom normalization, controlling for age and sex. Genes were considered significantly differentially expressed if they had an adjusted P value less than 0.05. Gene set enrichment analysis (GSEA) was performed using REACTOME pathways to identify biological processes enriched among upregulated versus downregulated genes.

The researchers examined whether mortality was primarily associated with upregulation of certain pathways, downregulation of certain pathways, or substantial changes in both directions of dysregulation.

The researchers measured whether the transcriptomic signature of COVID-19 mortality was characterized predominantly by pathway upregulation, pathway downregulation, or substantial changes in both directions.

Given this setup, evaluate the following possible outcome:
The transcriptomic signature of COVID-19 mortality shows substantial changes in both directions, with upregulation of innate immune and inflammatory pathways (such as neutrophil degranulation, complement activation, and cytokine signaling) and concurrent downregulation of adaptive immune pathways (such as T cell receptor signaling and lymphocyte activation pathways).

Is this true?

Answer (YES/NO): NO